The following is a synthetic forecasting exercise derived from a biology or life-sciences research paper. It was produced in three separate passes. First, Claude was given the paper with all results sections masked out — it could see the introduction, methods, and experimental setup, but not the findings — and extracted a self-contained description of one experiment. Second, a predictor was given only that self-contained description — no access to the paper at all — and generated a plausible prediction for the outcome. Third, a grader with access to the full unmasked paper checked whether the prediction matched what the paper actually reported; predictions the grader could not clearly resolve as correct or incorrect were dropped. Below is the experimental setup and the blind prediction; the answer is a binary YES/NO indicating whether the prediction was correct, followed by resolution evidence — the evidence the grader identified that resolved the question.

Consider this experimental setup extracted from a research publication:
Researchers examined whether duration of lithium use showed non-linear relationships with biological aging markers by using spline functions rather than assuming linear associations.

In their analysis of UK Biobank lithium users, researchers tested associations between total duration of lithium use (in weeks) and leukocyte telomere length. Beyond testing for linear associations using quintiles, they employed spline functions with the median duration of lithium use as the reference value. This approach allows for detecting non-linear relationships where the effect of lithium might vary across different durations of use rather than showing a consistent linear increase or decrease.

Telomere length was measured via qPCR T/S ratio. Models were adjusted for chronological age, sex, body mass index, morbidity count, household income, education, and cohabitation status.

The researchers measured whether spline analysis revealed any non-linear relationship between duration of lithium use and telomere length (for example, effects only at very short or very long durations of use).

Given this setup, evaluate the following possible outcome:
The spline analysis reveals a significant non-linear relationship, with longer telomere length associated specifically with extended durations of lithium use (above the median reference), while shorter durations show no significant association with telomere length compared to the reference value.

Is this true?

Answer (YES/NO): NO